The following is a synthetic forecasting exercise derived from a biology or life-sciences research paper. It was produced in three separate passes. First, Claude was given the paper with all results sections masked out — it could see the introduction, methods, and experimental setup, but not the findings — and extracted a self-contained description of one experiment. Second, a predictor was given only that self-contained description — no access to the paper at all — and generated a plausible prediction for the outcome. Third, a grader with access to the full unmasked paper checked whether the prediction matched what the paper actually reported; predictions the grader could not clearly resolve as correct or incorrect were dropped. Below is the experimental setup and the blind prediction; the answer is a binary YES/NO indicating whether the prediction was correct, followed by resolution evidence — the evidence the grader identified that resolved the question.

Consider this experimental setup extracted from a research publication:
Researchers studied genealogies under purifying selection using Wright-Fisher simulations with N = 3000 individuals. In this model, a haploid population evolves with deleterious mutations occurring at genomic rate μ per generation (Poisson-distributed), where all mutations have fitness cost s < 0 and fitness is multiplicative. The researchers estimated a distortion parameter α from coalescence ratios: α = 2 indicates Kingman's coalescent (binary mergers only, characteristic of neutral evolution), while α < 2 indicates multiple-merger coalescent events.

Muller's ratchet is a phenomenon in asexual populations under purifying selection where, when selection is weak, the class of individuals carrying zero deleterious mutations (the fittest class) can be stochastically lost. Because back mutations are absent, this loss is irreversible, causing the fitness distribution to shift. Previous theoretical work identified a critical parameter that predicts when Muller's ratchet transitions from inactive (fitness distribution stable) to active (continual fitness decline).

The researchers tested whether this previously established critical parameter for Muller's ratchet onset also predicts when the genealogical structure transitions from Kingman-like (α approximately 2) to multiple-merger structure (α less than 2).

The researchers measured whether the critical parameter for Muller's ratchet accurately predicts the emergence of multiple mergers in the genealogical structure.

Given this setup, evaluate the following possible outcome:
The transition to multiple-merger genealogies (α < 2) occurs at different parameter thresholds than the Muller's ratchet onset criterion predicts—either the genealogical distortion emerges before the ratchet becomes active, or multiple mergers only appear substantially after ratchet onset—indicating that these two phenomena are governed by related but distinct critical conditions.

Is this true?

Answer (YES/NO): NO